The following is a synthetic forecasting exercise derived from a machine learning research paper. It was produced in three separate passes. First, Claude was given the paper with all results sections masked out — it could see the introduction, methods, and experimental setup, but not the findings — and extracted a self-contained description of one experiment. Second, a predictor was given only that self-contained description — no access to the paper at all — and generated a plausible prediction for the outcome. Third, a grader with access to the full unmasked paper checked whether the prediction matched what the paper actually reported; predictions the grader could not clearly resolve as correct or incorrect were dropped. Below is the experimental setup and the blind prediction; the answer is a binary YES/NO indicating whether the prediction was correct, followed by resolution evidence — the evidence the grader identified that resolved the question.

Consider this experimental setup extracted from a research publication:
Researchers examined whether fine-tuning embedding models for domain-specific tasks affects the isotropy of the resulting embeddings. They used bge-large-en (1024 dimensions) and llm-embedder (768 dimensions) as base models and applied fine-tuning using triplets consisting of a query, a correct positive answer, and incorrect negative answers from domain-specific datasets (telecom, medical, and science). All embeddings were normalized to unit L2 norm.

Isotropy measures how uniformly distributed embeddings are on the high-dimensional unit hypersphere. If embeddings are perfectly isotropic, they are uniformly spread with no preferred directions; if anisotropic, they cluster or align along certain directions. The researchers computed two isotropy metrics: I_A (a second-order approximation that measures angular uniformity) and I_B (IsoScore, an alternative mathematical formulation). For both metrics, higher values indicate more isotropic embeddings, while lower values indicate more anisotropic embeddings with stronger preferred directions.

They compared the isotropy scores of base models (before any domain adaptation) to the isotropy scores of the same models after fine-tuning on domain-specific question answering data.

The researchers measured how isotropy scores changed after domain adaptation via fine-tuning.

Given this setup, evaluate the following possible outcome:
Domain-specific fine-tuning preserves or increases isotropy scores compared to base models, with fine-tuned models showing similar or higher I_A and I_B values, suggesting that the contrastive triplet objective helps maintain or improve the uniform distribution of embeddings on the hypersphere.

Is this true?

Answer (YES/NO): YES